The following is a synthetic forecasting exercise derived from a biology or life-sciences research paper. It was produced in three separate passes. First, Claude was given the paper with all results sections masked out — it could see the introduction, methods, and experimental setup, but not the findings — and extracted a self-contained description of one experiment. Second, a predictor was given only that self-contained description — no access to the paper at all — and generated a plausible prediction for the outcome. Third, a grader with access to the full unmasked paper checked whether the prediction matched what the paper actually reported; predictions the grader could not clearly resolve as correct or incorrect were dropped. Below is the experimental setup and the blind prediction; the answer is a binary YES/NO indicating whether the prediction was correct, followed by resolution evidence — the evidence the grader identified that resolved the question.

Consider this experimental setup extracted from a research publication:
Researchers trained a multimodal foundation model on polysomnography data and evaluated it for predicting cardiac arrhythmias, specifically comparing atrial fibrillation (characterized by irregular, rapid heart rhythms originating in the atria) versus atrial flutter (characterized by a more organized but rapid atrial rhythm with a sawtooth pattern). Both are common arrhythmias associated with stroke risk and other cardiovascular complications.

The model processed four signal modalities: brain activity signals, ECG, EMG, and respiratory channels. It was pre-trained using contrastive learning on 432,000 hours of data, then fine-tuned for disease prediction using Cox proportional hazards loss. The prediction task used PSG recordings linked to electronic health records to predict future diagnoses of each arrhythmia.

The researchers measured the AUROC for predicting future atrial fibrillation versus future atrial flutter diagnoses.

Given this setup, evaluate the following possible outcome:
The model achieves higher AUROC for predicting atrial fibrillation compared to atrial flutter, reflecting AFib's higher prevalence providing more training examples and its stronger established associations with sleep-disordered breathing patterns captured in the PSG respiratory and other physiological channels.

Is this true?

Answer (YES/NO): NO